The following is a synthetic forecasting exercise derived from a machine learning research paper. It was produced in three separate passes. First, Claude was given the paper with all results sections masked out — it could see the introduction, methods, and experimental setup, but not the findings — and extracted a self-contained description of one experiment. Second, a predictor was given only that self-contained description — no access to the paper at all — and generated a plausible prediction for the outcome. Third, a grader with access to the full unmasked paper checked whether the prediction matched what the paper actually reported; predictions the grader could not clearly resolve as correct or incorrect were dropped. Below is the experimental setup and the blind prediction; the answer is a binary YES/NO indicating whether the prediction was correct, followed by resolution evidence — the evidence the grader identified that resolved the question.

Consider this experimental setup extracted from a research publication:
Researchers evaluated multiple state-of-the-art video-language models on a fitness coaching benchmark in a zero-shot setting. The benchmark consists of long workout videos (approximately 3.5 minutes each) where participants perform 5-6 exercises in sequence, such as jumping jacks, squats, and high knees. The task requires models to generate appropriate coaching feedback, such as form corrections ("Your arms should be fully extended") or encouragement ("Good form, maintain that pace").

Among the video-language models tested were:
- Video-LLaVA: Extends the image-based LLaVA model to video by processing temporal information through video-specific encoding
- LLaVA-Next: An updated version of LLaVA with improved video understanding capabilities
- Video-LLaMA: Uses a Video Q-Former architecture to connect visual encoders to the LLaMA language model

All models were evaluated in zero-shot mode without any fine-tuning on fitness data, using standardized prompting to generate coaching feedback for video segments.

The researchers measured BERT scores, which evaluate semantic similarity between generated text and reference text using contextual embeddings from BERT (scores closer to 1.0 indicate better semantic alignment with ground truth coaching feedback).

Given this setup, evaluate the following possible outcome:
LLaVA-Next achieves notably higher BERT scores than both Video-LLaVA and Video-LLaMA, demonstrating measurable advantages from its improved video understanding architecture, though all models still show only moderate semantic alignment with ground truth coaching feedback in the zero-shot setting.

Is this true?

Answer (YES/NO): NO